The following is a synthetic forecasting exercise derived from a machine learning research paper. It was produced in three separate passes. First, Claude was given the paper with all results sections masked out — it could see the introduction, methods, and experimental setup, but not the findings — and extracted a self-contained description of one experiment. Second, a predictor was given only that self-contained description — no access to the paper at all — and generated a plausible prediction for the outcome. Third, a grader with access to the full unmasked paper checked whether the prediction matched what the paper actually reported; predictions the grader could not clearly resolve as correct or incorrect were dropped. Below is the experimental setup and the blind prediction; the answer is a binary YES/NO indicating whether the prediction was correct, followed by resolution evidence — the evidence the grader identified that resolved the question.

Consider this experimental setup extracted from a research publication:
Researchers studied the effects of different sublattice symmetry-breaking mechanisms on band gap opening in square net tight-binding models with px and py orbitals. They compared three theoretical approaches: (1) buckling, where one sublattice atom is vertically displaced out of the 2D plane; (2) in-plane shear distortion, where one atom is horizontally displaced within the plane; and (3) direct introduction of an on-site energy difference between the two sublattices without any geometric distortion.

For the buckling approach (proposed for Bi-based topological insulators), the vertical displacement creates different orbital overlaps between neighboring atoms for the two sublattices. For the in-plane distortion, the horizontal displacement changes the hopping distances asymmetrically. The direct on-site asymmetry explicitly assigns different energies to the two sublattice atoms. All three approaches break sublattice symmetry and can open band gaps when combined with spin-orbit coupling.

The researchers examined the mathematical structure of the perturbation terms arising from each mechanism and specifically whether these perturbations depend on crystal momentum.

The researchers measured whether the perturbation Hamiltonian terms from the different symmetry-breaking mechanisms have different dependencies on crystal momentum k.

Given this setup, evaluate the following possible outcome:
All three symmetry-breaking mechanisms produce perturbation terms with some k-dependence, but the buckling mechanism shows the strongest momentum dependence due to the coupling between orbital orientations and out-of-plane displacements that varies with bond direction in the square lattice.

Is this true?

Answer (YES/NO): NO